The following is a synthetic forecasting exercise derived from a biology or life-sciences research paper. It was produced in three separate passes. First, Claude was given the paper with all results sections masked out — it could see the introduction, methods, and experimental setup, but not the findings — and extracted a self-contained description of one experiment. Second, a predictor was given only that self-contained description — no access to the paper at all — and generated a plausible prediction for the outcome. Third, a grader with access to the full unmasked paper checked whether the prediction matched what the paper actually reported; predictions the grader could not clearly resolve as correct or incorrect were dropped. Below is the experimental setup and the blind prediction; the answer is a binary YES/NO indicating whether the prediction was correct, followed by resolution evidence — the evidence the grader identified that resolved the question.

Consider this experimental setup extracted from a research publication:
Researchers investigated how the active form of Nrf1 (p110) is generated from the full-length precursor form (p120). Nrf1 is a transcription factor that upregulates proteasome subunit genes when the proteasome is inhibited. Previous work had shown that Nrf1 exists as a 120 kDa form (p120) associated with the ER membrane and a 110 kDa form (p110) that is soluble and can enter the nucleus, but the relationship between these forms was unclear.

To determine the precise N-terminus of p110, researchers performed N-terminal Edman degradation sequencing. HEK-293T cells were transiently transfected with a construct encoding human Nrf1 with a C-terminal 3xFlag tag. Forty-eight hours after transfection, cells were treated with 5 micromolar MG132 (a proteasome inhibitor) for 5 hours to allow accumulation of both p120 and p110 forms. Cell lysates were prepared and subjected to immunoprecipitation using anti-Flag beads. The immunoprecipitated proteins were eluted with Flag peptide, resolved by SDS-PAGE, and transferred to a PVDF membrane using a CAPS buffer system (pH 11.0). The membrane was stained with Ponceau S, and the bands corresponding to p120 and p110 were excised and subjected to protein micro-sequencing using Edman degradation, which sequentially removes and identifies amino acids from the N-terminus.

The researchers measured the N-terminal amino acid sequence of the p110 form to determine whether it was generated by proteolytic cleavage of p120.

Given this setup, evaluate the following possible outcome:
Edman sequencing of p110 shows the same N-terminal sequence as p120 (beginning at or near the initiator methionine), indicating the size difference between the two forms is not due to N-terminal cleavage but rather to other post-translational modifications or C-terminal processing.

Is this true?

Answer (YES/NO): NO